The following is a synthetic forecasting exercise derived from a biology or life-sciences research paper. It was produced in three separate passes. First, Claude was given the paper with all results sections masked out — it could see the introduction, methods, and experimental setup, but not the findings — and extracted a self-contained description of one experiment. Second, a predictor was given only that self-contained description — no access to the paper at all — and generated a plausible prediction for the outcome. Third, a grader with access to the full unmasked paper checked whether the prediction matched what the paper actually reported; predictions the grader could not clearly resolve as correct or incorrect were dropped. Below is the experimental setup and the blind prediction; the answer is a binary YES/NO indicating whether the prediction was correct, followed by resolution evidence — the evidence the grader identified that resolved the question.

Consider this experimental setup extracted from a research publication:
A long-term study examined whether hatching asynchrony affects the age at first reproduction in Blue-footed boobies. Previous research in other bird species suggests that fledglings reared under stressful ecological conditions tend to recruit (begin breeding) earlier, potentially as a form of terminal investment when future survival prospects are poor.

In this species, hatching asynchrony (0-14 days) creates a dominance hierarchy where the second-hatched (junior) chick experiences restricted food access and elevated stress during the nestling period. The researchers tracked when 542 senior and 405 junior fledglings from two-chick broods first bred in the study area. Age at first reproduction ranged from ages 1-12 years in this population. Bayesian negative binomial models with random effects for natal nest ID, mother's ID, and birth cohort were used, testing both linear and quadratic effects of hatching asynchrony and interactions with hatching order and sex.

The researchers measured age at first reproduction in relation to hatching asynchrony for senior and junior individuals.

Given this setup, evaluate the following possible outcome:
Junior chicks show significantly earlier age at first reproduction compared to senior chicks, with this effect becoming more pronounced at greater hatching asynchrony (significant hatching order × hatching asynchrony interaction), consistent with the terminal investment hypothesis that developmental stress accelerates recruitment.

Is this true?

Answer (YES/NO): NO